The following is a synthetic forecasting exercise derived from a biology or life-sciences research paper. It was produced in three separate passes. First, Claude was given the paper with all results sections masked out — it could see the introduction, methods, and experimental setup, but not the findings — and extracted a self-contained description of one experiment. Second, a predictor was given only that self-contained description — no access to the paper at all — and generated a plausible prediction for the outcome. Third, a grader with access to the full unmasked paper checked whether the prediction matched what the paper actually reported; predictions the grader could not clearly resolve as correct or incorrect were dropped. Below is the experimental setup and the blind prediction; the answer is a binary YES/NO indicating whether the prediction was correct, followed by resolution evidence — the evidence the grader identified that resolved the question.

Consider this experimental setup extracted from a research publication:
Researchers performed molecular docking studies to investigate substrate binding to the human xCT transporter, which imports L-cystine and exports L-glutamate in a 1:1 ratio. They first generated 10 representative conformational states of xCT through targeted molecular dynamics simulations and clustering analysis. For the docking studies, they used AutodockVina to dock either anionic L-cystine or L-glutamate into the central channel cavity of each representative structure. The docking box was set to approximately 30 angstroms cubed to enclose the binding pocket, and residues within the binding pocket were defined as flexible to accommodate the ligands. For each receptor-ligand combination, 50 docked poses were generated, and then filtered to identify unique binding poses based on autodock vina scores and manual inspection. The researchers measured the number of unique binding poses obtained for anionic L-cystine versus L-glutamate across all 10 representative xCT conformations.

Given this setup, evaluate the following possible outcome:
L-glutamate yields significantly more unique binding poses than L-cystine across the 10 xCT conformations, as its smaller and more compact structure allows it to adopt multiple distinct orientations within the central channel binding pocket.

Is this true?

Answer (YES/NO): NO